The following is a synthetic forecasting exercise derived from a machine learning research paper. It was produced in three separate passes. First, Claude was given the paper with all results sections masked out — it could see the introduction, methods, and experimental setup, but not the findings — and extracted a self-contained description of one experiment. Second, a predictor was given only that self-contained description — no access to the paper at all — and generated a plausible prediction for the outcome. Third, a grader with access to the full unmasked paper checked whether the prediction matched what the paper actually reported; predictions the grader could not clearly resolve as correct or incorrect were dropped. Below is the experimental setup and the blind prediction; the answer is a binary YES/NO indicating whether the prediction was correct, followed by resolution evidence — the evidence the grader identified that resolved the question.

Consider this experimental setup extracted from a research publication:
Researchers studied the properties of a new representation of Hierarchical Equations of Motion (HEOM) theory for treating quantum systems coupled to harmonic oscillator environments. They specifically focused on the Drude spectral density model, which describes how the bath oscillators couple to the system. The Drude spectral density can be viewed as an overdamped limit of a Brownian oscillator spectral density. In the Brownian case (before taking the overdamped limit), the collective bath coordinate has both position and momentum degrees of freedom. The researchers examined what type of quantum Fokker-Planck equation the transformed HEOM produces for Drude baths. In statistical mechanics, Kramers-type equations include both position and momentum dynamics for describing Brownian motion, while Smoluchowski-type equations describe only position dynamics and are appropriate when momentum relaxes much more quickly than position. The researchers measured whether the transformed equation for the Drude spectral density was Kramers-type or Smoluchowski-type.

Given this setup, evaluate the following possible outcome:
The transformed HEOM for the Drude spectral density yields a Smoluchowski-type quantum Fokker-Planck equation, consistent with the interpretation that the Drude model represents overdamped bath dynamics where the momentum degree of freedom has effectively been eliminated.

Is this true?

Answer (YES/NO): YES